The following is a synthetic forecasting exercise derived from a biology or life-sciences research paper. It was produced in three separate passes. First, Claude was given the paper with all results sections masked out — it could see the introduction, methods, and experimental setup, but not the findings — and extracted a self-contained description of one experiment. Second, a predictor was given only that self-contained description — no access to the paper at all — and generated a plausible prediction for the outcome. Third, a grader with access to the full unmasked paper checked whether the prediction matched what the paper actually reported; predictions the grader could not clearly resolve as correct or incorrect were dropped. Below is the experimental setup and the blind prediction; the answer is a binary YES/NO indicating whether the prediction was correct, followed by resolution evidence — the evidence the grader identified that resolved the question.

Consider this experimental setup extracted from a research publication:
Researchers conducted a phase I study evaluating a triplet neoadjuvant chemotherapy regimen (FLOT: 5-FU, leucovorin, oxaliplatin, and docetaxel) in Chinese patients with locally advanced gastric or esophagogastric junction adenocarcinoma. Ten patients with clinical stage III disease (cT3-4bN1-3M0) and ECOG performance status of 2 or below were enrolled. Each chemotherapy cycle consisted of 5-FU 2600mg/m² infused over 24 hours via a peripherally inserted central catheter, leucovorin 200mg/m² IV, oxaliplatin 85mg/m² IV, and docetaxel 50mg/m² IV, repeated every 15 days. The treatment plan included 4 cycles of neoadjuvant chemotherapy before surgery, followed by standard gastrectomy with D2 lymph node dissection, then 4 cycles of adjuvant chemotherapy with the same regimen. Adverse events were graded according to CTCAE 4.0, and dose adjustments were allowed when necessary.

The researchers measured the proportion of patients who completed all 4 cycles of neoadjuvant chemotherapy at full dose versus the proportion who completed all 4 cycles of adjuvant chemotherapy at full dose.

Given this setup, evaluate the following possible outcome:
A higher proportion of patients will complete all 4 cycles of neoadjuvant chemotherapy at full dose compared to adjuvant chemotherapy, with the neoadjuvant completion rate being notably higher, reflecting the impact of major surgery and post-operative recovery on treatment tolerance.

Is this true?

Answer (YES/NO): YES